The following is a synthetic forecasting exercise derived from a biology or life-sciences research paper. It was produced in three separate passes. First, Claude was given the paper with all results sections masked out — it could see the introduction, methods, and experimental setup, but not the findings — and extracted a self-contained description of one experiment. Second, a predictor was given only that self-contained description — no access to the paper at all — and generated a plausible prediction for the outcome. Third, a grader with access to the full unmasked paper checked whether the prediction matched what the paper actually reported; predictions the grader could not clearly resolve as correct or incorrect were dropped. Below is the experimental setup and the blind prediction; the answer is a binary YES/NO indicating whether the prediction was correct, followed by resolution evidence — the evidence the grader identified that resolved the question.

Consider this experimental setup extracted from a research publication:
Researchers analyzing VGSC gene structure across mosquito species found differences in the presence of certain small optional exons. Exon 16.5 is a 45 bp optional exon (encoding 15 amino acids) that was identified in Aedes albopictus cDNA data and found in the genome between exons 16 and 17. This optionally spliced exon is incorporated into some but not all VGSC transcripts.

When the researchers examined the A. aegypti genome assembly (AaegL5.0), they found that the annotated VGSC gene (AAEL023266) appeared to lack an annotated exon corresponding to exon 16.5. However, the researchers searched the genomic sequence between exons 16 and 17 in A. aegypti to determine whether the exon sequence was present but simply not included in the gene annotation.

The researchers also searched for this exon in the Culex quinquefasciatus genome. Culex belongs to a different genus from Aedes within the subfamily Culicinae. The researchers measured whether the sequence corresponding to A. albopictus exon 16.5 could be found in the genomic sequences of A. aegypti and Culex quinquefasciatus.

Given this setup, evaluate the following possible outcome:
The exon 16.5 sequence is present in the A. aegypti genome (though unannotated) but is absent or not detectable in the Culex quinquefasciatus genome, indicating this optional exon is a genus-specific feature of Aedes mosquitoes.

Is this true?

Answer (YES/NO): YES